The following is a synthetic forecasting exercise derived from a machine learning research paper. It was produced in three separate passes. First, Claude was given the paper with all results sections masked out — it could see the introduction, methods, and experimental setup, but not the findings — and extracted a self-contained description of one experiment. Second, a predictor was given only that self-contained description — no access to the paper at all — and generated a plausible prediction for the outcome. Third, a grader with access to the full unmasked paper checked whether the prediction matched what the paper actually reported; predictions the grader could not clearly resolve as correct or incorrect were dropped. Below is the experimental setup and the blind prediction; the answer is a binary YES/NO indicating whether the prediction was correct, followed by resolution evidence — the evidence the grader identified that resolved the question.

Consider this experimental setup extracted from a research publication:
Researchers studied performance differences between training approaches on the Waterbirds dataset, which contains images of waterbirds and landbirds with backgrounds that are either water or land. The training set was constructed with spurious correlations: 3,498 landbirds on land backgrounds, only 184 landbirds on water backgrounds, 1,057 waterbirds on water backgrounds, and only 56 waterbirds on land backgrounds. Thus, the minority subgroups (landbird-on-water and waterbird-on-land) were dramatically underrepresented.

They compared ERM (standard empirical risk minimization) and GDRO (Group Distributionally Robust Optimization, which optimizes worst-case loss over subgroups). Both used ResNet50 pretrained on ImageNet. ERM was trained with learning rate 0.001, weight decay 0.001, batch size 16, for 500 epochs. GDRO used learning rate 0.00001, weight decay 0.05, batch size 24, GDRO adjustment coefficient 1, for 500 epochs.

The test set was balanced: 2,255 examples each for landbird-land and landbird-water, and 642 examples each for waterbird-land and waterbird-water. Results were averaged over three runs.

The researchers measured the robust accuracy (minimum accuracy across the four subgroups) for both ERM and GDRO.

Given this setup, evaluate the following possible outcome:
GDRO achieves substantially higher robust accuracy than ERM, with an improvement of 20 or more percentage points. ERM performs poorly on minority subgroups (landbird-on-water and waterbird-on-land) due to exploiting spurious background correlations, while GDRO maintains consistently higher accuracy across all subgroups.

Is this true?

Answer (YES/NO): NO